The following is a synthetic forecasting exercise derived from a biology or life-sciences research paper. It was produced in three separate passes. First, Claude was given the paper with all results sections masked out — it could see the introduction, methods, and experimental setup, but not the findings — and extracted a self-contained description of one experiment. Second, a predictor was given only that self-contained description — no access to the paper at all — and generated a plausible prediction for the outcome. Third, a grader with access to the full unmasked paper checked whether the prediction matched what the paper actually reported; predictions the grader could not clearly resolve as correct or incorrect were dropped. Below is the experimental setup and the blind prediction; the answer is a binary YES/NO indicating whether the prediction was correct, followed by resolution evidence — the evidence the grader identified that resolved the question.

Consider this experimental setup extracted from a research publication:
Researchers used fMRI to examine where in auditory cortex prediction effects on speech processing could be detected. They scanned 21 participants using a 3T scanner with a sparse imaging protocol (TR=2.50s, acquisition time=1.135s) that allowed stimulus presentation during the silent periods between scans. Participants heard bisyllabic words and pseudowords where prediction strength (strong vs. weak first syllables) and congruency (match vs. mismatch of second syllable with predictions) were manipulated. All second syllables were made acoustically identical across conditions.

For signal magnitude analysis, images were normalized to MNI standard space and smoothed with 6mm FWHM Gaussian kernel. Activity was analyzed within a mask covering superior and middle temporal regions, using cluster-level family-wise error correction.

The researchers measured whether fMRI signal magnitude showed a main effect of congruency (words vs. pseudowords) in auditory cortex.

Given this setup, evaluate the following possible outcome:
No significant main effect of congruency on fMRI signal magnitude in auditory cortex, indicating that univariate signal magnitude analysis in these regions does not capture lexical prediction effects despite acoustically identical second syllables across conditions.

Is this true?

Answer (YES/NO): NO